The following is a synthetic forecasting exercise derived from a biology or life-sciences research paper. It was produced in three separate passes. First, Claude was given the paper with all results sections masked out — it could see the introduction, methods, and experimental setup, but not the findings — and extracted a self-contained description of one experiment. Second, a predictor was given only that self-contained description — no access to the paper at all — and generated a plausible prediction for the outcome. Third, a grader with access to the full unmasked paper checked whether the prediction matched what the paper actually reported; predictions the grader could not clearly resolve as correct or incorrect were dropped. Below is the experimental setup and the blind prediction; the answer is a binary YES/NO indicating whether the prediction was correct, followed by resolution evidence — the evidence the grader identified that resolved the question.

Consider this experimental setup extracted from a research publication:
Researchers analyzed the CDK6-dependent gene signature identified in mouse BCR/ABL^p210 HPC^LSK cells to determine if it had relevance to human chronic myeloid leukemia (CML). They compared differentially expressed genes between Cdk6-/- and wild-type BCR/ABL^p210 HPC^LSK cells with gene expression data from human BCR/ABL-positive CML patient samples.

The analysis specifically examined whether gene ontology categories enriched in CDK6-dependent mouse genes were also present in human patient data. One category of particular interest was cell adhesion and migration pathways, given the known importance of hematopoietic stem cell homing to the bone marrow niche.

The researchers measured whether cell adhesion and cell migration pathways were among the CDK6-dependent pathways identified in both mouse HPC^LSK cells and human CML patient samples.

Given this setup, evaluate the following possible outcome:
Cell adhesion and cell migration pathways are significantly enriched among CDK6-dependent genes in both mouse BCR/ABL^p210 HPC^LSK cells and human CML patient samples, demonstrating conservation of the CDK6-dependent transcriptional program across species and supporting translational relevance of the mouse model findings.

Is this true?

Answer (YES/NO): YES